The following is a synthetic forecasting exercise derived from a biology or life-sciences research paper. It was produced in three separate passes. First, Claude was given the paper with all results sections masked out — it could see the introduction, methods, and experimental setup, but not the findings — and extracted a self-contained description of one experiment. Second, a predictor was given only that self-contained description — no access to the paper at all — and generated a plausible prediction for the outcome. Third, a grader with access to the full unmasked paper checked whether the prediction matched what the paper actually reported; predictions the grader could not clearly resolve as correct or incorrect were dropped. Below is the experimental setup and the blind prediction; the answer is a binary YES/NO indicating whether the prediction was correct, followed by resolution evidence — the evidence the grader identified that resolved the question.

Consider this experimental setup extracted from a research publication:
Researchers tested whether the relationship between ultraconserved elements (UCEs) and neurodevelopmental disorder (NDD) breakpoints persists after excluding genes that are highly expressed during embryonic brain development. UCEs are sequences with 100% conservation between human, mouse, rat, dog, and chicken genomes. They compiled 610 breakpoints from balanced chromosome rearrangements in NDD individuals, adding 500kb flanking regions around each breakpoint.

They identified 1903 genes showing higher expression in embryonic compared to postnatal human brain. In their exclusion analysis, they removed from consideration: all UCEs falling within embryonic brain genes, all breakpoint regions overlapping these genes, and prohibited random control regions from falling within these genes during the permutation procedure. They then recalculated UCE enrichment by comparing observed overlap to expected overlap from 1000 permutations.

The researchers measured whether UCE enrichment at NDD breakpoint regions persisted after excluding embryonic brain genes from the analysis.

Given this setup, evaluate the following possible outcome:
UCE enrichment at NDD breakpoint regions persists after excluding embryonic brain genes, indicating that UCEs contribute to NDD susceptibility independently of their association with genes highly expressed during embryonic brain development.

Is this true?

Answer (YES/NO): YES